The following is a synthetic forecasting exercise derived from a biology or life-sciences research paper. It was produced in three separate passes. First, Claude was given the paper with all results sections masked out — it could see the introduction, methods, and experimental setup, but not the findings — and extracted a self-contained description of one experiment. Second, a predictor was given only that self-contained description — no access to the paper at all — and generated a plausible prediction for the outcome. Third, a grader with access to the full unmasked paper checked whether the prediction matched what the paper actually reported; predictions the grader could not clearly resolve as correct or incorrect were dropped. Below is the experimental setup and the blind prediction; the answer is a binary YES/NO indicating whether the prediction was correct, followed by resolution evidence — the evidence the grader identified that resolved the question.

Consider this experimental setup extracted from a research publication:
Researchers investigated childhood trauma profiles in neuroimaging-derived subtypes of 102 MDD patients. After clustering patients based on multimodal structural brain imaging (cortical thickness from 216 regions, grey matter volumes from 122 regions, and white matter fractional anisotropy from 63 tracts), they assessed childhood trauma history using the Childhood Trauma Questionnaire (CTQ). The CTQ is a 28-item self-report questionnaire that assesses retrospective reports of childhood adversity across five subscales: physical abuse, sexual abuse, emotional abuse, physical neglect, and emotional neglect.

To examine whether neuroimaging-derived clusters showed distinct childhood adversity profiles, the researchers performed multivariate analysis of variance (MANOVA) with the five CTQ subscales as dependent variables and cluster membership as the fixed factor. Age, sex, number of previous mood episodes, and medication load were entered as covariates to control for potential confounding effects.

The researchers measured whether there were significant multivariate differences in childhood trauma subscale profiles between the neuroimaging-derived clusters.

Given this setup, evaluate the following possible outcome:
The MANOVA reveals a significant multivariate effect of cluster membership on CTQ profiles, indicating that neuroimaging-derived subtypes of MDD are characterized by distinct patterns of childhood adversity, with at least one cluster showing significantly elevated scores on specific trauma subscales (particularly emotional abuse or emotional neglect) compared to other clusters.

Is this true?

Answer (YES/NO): NO